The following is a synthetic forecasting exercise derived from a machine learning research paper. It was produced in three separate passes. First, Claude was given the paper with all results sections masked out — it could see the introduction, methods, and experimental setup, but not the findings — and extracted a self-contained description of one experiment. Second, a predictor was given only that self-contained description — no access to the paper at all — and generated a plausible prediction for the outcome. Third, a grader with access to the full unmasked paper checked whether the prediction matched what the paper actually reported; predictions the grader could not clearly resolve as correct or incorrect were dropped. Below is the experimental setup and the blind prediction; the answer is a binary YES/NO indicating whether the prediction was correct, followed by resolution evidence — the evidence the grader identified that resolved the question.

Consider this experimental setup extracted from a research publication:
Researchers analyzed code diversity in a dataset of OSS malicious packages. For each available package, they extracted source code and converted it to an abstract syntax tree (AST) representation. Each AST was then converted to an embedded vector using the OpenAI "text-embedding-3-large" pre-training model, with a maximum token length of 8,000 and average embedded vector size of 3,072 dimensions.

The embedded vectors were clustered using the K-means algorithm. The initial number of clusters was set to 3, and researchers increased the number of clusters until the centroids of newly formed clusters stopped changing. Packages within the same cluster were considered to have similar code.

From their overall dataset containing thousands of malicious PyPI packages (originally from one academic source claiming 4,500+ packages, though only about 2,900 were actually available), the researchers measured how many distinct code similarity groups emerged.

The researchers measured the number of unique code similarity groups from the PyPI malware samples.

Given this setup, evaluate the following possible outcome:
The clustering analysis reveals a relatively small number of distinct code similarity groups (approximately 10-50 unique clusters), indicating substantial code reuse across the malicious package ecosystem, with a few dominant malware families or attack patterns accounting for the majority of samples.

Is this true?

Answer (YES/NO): YES